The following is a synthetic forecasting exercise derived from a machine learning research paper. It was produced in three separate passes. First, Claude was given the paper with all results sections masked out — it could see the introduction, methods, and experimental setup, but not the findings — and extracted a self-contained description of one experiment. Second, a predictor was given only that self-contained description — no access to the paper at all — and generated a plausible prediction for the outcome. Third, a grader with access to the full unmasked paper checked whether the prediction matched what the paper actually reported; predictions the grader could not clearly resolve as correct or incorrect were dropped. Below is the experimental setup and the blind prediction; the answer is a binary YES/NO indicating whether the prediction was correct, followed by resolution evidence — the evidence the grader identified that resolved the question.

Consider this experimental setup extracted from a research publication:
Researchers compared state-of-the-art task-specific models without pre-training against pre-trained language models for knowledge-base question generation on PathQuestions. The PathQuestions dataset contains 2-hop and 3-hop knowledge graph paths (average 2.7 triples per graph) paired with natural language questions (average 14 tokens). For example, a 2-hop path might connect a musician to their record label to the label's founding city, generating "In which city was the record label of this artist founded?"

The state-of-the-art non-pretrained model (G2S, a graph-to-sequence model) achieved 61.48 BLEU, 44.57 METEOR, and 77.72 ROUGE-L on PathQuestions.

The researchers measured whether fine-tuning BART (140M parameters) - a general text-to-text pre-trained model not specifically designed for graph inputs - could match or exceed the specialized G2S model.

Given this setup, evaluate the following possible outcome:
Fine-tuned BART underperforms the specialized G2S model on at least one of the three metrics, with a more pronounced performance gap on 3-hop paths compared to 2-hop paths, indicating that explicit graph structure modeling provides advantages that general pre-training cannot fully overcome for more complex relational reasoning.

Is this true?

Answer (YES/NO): NO